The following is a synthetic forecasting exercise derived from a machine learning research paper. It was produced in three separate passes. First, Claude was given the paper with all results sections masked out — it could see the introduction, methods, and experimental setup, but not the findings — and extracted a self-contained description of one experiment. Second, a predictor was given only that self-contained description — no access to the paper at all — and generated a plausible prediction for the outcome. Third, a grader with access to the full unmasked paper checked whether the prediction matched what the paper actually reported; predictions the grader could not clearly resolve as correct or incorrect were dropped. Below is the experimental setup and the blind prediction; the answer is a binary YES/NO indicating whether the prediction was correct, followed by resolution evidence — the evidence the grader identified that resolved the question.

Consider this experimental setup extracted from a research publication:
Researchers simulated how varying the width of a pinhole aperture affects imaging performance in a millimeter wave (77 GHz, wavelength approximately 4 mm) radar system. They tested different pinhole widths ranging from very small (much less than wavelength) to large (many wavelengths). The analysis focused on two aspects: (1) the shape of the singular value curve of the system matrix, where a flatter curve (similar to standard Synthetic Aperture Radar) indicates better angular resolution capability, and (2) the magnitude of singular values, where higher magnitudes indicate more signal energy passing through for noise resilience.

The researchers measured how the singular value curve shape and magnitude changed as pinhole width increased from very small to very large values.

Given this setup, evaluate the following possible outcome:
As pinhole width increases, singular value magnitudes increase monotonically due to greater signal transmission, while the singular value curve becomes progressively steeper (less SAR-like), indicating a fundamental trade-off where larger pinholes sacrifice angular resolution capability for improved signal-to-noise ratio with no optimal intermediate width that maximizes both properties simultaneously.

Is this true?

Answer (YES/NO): NO